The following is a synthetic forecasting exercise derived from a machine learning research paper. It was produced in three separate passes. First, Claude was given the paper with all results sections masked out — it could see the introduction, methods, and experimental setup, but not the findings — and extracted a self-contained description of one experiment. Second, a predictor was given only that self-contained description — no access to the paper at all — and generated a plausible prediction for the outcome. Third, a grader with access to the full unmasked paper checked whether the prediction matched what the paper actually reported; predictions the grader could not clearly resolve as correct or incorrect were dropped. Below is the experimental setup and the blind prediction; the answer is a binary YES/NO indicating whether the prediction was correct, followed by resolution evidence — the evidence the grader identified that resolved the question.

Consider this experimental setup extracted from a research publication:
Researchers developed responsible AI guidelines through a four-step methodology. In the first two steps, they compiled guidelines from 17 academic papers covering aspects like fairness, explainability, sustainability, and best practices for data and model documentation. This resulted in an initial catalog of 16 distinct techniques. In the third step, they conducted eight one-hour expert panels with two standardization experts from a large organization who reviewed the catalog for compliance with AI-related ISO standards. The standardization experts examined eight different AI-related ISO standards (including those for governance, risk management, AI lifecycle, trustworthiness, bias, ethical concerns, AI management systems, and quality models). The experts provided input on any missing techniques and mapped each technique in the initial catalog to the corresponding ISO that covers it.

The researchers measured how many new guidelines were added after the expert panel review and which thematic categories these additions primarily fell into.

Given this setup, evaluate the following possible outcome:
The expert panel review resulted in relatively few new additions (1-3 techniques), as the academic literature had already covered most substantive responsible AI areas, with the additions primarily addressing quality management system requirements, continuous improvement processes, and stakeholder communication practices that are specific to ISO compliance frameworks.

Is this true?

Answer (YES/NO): NO